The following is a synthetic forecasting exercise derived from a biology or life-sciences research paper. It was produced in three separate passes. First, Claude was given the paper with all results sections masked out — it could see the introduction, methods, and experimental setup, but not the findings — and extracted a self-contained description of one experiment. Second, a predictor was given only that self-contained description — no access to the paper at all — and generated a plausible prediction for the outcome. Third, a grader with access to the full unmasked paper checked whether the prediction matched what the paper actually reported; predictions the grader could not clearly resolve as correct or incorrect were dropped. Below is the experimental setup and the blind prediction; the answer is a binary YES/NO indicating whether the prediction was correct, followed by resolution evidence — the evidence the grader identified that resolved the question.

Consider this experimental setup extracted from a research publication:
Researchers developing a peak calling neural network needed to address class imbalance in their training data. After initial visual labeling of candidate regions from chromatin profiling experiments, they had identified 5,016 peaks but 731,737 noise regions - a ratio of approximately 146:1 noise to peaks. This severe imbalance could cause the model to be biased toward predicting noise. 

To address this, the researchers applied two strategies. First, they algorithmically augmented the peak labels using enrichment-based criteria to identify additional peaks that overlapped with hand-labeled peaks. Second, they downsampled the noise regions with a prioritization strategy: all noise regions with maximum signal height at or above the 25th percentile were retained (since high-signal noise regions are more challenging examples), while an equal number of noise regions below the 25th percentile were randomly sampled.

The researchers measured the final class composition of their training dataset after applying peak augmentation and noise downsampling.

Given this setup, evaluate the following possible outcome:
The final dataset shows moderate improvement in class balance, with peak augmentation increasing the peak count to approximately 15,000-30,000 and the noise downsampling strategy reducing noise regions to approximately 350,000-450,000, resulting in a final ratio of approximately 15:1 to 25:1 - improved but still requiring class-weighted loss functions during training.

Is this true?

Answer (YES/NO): NO